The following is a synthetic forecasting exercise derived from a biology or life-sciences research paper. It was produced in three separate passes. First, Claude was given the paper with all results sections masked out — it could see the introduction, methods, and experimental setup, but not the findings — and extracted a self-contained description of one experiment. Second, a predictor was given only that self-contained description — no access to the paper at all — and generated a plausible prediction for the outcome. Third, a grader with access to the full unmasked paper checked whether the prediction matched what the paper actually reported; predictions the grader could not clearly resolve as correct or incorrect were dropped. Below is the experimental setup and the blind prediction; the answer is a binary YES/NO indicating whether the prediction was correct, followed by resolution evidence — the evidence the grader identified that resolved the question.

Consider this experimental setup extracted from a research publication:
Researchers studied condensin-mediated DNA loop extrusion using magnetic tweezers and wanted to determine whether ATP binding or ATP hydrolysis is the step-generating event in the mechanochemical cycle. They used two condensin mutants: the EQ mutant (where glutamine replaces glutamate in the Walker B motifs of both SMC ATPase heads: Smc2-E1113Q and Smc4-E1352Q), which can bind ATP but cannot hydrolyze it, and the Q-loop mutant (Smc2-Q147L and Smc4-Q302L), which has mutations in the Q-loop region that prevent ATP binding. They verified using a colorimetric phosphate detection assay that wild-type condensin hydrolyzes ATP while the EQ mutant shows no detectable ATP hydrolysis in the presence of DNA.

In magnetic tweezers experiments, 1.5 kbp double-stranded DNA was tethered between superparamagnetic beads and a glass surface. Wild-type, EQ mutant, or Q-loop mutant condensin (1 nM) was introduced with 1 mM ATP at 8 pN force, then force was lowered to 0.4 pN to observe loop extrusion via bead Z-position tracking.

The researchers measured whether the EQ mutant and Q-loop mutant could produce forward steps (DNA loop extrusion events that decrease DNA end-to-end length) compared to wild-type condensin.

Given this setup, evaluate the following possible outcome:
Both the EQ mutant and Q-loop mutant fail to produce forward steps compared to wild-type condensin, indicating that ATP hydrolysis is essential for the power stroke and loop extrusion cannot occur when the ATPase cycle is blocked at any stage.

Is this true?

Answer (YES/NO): NO